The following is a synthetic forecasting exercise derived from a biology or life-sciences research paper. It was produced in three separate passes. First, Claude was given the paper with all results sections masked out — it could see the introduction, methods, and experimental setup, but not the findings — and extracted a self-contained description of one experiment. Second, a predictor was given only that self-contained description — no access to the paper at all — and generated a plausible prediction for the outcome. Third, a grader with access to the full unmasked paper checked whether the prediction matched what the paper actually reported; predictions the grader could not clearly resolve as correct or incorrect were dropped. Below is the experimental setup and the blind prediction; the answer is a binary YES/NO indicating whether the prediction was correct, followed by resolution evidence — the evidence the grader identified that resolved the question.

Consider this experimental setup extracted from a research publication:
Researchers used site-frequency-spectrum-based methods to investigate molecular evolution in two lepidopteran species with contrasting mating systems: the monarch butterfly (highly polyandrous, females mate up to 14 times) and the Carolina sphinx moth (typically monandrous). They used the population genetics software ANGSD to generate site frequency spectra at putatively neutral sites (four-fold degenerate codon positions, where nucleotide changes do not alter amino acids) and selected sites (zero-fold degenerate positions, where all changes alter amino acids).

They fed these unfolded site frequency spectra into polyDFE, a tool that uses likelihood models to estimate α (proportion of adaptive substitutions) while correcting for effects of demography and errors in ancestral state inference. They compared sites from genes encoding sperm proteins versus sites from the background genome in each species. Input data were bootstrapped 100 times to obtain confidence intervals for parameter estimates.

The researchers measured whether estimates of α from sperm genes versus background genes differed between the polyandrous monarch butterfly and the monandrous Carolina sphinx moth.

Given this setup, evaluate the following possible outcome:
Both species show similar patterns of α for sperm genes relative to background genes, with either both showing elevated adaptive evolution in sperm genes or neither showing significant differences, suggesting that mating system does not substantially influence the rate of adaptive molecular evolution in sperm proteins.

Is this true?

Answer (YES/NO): NO